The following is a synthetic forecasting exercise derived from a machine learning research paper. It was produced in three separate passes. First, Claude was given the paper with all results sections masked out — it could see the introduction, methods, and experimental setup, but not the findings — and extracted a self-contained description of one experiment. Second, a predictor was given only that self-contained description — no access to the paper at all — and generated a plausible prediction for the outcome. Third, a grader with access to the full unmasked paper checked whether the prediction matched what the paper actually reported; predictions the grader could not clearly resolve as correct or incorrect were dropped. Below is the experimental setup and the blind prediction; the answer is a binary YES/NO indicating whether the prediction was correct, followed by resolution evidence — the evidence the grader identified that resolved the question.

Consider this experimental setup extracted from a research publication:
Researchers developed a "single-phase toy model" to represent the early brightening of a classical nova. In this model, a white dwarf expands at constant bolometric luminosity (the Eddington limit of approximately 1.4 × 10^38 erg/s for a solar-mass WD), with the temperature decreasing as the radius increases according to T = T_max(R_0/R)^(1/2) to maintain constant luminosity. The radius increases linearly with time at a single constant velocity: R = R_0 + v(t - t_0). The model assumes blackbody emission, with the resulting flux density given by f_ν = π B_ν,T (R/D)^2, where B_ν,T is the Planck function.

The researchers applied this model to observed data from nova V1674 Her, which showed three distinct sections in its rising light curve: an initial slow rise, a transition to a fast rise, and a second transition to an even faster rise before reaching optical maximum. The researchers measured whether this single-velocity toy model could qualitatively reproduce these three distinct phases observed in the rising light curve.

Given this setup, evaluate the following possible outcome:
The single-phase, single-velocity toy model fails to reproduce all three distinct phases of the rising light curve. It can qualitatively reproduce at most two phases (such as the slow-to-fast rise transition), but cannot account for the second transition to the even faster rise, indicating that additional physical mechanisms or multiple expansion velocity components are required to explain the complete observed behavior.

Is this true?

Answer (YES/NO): NO